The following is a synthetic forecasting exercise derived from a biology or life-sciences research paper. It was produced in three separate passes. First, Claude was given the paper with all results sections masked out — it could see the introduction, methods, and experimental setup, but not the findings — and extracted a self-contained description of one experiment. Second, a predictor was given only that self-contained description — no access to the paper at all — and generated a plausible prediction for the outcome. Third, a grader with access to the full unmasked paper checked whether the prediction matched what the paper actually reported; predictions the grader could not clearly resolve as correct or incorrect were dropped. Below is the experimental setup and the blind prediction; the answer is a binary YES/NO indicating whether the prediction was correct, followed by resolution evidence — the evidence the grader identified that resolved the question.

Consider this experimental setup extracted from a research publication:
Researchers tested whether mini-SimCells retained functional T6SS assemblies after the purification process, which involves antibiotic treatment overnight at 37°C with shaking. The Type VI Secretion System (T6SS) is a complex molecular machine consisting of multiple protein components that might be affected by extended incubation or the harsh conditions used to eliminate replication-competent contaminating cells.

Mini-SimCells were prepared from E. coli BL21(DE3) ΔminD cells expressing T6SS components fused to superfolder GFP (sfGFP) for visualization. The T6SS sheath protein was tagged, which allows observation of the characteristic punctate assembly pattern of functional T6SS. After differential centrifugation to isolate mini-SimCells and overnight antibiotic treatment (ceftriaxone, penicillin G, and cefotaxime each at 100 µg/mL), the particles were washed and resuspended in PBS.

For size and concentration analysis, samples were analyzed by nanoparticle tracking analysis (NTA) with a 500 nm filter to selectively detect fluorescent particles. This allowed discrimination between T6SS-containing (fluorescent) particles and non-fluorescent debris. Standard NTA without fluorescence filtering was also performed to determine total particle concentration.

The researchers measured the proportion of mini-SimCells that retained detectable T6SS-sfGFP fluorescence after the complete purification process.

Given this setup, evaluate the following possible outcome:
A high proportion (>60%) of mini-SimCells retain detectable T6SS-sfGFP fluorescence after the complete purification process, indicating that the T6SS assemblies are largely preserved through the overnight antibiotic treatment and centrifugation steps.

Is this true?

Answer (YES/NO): NO